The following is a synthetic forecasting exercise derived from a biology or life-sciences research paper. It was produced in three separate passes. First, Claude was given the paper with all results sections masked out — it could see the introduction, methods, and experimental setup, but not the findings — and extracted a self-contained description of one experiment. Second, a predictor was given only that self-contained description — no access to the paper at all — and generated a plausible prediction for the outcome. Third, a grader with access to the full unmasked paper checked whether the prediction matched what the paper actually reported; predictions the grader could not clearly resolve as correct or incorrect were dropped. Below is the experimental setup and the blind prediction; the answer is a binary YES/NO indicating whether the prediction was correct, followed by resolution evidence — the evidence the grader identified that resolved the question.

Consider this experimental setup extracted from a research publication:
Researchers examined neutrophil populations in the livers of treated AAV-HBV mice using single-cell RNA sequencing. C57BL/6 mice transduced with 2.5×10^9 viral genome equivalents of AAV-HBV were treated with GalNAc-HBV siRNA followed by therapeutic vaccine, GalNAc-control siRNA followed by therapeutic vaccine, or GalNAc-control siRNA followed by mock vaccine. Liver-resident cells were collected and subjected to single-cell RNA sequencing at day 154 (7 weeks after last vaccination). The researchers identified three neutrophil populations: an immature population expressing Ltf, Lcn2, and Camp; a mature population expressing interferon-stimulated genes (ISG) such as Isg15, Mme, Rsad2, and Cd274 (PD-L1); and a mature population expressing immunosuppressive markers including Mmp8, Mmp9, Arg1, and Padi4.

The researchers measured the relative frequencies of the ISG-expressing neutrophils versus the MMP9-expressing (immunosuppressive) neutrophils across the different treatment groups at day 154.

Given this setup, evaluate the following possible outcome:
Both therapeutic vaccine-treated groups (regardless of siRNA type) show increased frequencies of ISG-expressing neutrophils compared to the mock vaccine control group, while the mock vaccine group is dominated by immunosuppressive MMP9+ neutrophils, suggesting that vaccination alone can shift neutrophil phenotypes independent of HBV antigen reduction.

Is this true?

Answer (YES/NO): NO